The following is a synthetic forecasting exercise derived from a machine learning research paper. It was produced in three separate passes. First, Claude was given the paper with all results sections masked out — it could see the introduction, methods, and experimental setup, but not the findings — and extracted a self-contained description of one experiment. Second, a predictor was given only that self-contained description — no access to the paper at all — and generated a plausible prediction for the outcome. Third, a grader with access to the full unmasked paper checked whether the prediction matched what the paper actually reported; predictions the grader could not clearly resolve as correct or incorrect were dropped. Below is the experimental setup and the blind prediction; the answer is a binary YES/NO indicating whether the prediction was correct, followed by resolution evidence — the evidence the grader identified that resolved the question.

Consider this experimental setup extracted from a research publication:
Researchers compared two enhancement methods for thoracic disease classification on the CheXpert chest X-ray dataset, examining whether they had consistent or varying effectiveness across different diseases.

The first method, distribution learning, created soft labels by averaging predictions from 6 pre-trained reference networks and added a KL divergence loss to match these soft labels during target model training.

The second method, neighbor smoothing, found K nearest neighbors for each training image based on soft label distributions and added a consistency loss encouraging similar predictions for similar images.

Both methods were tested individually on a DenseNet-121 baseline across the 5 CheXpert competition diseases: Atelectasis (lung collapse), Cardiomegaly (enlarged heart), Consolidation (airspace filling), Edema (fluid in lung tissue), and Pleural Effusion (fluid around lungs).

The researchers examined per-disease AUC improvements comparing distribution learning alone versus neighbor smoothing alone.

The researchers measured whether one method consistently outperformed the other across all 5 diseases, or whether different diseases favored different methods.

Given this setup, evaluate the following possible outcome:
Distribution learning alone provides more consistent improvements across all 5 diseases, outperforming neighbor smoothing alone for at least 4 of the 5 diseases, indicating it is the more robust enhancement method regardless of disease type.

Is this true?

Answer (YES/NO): NO